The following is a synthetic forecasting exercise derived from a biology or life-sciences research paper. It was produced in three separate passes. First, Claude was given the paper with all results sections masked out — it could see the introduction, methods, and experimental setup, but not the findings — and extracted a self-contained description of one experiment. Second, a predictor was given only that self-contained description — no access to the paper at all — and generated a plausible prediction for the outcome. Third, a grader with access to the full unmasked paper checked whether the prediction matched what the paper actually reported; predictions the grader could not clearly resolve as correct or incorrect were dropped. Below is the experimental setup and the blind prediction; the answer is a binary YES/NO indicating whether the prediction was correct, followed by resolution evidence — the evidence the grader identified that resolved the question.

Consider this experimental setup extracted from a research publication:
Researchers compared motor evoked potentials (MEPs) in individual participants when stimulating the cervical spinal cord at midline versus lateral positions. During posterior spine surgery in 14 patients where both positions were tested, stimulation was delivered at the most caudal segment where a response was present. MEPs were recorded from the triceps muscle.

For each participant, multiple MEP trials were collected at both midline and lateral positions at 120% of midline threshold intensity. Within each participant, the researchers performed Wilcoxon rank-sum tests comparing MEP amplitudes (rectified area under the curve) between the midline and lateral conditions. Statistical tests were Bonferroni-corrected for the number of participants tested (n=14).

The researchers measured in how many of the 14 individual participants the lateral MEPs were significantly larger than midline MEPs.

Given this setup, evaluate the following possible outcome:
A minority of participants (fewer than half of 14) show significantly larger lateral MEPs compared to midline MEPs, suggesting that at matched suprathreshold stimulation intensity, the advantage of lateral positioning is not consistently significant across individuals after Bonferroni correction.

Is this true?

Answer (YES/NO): NO